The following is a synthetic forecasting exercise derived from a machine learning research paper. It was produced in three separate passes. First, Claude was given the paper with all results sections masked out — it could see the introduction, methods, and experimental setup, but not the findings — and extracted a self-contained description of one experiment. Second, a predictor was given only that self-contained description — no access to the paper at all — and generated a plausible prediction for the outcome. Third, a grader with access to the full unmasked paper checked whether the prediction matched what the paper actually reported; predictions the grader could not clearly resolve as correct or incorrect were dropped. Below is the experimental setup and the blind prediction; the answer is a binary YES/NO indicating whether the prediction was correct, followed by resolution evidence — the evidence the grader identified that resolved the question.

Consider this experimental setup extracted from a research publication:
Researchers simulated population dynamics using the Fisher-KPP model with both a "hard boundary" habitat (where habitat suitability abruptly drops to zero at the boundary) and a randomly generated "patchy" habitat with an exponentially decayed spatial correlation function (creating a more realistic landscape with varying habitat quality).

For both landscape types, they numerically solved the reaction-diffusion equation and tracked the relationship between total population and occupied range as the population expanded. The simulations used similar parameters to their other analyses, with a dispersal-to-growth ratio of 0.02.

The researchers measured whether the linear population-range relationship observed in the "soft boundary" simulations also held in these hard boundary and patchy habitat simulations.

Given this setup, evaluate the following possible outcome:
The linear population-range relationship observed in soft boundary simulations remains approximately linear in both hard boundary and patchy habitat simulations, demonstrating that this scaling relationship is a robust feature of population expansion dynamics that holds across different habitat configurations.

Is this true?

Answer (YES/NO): YES